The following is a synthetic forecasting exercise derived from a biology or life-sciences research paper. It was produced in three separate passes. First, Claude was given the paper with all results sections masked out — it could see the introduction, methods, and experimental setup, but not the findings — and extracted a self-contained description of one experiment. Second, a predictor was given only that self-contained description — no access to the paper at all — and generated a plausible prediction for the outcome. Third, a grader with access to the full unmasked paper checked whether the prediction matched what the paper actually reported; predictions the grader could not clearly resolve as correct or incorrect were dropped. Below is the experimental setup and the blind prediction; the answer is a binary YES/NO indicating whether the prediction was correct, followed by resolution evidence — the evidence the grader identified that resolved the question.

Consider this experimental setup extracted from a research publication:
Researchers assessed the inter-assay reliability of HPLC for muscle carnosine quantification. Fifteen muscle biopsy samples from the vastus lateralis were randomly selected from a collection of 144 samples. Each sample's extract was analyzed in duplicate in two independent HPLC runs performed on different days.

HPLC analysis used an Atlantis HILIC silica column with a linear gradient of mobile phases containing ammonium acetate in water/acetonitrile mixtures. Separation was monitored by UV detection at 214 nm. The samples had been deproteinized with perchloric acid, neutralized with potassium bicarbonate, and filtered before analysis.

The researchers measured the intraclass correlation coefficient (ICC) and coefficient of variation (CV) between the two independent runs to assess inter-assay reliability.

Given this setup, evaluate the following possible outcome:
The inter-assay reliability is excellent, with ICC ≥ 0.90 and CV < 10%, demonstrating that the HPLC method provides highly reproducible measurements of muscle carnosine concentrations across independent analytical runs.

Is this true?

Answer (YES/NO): YES